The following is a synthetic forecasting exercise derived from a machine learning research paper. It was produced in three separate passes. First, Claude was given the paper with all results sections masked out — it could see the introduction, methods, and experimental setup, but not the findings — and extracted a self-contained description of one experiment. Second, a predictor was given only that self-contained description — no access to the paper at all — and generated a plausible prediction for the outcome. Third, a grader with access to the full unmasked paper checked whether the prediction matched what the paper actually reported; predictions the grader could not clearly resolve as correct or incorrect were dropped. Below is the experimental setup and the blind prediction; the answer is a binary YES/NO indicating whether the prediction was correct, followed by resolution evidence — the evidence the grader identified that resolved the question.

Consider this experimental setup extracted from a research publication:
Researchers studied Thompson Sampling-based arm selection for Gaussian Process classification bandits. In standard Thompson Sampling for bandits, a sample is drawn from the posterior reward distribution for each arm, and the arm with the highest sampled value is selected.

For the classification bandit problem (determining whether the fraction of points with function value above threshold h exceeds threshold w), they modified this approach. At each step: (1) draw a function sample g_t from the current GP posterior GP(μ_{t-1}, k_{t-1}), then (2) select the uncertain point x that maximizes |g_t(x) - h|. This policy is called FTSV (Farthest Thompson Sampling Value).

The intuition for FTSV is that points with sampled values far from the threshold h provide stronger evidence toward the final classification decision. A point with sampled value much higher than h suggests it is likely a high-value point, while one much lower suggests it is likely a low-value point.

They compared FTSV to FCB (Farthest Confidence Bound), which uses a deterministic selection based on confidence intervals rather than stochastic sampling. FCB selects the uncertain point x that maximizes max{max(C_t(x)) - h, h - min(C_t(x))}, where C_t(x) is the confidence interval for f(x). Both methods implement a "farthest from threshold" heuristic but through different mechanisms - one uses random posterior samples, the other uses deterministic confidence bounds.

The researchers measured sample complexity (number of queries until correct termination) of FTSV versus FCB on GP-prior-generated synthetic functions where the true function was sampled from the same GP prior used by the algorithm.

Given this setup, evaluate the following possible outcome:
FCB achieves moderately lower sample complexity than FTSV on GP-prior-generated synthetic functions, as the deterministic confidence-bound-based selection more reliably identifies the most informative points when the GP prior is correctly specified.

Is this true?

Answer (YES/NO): NO